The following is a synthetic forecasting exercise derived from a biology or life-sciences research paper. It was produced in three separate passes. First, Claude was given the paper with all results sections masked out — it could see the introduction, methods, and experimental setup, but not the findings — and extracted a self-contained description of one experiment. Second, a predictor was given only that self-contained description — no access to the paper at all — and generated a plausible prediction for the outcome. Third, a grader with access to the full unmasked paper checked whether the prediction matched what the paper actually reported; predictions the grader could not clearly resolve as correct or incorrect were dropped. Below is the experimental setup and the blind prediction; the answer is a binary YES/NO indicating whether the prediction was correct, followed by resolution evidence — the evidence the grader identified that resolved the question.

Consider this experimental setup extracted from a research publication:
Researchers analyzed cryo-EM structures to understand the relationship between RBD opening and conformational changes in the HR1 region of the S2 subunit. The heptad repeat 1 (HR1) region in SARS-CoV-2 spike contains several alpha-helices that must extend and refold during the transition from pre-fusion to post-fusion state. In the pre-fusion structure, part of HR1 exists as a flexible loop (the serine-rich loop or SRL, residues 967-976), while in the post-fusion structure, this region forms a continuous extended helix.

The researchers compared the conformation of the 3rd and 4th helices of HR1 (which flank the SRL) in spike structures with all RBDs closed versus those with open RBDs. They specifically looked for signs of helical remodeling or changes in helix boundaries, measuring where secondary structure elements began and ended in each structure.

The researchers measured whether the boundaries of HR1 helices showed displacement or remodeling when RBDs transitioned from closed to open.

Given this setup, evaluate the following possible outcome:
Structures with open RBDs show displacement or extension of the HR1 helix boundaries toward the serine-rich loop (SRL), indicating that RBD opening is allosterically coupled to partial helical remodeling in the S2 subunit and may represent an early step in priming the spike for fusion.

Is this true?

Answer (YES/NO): NO